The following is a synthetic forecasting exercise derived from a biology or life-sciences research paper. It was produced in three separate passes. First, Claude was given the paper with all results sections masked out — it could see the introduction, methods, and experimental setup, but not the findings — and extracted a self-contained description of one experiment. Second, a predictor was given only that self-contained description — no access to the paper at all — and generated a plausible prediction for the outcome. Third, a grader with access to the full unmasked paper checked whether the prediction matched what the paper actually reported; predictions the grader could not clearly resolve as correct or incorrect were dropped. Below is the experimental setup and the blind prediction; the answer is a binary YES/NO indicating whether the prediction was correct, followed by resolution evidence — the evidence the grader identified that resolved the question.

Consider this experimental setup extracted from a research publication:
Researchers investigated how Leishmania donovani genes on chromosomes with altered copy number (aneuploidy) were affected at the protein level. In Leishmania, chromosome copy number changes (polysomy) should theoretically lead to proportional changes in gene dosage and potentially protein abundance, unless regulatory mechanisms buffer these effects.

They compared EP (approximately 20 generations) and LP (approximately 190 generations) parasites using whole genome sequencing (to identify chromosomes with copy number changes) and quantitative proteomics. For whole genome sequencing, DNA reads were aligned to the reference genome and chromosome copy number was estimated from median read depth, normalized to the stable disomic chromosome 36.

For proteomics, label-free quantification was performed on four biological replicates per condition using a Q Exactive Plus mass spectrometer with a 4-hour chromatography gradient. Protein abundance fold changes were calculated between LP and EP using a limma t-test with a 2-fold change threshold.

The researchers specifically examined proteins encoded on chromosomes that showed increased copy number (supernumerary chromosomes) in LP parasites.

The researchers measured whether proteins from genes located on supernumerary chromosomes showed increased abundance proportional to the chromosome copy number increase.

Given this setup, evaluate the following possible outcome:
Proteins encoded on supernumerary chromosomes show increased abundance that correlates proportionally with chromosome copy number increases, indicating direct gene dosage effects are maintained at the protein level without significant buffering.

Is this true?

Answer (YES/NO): YES